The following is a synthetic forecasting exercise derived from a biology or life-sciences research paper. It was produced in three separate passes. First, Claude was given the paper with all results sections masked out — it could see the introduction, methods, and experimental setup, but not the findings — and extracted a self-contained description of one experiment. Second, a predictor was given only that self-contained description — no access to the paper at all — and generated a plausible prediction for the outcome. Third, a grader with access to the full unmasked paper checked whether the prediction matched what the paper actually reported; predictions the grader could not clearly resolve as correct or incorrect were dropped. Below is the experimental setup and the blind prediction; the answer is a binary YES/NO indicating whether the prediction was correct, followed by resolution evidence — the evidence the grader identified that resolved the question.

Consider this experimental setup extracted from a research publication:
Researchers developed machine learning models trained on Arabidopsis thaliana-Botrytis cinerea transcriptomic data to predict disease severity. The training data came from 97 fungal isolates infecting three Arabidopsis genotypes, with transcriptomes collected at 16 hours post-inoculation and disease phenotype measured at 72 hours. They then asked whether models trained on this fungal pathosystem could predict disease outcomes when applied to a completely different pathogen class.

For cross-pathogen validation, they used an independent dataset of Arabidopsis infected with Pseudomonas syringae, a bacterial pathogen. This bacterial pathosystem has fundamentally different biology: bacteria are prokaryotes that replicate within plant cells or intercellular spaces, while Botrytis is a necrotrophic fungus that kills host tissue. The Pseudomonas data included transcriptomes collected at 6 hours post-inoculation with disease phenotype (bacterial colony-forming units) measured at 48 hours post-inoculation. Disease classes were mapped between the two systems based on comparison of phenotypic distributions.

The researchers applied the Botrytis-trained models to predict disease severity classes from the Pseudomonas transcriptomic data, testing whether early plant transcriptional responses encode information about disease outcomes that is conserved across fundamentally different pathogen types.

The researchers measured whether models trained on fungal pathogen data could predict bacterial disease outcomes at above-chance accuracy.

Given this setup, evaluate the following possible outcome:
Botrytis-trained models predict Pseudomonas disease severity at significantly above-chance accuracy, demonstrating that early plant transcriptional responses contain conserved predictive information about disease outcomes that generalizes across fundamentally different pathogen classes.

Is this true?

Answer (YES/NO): YES